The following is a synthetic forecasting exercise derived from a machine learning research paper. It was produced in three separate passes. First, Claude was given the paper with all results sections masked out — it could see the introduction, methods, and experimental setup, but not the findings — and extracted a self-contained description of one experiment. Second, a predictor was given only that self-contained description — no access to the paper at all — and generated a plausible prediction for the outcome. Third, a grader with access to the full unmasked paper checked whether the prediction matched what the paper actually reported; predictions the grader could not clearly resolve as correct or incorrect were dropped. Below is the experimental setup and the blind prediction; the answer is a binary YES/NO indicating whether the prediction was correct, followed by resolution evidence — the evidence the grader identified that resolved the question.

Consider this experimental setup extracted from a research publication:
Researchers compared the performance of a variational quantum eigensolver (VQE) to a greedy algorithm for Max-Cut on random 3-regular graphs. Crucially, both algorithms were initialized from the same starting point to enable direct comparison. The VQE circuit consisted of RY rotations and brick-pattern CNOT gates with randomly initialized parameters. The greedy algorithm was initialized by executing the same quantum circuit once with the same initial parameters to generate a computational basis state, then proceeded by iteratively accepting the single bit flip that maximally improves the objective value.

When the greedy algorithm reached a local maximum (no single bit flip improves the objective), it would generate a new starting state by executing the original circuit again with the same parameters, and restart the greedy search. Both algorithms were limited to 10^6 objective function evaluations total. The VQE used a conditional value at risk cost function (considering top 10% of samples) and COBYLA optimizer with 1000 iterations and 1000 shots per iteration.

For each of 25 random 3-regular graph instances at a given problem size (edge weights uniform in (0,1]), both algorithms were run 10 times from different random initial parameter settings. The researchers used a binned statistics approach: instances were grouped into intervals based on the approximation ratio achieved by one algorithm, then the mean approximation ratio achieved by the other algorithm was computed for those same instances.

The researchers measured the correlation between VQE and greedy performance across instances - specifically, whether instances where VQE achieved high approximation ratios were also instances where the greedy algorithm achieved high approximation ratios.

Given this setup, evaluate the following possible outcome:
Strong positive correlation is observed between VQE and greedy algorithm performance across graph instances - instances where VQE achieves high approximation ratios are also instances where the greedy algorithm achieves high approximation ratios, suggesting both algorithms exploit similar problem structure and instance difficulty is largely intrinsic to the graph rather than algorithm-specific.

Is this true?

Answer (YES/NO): NO